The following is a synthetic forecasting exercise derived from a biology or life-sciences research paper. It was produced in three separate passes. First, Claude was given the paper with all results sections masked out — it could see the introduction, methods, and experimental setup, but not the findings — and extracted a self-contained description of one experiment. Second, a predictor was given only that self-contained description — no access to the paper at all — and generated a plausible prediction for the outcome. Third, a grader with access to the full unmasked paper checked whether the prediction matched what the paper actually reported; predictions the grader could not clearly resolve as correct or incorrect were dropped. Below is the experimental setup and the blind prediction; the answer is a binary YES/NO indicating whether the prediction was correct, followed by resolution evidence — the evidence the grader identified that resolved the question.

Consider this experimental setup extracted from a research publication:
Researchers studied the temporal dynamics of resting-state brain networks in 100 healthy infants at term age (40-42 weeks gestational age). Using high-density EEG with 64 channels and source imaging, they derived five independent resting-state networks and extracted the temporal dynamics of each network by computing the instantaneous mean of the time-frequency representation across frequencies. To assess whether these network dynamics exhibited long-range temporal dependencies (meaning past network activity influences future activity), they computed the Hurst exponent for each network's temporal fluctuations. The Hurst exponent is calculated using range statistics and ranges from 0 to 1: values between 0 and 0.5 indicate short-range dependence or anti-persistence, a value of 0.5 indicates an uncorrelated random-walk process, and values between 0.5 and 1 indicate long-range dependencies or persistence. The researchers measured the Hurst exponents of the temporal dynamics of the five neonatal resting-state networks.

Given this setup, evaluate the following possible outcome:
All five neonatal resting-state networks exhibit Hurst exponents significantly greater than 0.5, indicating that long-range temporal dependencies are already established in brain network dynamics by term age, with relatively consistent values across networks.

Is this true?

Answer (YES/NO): YES